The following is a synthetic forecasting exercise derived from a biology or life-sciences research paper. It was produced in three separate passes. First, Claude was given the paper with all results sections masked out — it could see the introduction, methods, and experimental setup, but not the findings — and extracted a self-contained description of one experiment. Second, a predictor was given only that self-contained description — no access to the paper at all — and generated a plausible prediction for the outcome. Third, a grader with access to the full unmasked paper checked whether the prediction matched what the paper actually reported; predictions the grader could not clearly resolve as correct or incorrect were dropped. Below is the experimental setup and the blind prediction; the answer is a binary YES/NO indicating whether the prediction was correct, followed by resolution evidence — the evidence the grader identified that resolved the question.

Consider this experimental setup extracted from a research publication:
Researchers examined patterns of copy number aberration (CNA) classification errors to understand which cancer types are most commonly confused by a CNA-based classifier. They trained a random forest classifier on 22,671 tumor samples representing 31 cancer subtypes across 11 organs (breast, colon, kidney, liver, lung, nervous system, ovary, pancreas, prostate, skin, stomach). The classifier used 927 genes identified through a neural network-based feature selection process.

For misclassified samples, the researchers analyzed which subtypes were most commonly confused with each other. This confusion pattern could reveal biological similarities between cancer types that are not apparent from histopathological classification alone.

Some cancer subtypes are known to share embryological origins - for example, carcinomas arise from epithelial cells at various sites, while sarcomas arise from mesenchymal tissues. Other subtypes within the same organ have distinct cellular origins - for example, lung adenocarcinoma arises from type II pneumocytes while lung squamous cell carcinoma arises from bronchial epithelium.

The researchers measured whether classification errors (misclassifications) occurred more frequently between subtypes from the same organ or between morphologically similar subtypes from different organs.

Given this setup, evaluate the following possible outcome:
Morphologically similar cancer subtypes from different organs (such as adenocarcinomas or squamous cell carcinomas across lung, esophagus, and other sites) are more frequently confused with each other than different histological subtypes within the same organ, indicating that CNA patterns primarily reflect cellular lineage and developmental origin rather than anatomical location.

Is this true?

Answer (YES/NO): NO